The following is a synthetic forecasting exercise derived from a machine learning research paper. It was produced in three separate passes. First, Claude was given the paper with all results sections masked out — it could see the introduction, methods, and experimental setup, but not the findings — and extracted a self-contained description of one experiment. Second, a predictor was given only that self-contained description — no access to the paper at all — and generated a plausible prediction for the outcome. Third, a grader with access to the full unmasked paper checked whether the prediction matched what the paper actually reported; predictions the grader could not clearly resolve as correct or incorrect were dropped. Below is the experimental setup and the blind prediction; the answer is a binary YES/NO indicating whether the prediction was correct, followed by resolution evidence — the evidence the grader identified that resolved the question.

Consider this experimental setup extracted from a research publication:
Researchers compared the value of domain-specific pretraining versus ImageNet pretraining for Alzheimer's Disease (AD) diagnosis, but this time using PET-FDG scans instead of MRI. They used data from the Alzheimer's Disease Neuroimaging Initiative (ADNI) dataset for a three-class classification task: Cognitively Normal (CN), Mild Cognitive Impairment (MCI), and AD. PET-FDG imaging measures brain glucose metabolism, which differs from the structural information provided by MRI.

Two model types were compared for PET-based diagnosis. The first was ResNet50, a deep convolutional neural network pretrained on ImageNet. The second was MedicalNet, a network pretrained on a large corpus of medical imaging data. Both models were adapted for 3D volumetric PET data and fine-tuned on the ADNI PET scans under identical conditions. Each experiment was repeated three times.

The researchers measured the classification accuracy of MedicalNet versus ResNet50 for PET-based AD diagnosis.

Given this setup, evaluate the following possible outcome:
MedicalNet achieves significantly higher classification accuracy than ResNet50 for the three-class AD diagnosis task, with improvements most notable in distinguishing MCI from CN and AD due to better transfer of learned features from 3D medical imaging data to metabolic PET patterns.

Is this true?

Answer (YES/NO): NO